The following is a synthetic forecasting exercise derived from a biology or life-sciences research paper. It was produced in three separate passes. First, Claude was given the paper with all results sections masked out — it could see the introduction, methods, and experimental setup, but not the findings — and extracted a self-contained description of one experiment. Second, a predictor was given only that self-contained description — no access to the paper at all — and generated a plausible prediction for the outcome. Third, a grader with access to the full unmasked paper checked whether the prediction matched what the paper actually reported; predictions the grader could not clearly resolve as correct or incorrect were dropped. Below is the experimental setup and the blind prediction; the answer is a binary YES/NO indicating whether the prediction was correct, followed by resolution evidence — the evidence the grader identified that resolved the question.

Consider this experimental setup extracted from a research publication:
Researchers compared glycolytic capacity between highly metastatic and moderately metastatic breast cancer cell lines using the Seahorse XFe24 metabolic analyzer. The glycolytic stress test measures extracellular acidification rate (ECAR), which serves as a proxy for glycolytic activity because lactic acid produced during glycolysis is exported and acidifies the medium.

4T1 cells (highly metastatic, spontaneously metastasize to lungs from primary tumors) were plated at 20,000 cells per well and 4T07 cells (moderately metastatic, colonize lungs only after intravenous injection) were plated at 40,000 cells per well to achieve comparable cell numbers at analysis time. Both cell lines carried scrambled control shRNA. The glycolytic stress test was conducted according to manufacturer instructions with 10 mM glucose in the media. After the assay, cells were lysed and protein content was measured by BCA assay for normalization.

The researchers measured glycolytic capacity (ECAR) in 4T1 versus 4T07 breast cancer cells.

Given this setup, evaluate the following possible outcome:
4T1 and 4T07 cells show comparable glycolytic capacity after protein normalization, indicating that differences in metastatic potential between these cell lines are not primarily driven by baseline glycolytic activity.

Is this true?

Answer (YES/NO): NO